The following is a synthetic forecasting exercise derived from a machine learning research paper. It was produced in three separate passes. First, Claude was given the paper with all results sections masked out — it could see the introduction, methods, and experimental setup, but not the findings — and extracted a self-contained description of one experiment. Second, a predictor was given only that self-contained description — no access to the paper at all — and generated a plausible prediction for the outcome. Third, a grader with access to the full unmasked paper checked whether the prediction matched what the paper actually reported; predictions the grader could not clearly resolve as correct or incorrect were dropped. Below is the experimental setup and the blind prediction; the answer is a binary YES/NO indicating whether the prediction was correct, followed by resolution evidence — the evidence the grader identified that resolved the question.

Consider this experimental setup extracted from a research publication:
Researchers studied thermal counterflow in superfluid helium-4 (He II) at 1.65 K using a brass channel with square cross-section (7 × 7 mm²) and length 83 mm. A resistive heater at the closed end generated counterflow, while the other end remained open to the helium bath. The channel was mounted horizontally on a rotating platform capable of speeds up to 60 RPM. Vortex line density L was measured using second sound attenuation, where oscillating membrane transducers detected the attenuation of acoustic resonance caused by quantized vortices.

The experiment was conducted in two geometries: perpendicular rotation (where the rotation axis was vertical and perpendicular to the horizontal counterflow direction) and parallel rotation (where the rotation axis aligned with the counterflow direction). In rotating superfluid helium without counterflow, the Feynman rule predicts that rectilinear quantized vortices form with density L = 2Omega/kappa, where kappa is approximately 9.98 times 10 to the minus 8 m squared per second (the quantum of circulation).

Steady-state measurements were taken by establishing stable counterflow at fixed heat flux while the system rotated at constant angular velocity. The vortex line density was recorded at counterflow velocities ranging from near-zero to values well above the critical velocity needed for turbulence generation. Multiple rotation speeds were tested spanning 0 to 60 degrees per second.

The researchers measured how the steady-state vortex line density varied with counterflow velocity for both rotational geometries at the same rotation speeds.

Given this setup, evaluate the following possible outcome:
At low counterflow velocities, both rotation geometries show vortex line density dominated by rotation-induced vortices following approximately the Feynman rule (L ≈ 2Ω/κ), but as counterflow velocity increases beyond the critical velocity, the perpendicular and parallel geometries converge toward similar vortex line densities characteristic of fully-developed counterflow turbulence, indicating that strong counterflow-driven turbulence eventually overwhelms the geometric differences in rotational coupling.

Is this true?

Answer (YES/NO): NO